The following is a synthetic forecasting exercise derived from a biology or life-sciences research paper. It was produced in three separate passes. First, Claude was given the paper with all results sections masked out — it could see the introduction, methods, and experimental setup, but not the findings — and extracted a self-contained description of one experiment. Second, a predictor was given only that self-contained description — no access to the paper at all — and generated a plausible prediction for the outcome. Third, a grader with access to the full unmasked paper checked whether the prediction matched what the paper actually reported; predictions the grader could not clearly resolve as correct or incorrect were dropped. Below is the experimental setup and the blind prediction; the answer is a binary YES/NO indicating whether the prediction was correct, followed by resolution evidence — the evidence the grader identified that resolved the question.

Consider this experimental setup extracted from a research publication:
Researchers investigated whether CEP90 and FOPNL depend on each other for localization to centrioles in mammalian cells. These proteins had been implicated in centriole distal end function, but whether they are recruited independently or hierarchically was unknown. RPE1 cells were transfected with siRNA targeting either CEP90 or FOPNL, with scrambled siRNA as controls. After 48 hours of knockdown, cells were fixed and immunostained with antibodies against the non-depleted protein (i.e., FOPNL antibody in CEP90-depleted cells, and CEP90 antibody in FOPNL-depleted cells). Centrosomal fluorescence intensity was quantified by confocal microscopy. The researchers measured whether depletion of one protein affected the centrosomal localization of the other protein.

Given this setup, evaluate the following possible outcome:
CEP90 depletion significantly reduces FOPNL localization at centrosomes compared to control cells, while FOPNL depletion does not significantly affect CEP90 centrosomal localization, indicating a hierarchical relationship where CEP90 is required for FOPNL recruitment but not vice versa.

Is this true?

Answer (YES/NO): NO